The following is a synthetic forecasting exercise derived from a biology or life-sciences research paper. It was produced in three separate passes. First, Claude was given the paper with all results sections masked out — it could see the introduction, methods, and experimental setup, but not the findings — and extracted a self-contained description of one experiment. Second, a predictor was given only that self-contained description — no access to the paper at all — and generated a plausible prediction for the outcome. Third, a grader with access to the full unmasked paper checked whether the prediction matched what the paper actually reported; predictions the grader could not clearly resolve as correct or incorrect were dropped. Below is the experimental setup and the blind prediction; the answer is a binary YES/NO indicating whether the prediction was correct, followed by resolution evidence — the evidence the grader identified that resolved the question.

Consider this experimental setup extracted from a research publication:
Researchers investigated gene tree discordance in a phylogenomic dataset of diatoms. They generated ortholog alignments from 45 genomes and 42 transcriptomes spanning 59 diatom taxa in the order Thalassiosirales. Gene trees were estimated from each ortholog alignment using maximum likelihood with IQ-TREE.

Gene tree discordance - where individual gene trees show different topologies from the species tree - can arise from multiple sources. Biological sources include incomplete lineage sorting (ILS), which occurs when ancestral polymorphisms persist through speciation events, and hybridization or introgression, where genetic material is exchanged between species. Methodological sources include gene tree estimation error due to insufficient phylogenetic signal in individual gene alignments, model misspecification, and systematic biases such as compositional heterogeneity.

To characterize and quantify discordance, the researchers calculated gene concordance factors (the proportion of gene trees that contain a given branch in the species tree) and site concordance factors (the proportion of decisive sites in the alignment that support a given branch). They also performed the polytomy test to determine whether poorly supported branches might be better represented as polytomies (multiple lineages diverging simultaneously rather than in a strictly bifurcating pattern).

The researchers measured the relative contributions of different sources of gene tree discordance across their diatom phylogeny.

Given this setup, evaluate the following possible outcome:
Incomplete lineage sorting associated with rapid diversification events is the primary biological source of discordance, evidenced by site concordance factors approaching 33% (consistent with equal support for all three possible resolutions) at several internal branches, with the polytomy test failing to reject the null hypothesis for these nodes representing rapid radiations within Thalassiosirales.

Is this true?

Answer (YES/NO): NO